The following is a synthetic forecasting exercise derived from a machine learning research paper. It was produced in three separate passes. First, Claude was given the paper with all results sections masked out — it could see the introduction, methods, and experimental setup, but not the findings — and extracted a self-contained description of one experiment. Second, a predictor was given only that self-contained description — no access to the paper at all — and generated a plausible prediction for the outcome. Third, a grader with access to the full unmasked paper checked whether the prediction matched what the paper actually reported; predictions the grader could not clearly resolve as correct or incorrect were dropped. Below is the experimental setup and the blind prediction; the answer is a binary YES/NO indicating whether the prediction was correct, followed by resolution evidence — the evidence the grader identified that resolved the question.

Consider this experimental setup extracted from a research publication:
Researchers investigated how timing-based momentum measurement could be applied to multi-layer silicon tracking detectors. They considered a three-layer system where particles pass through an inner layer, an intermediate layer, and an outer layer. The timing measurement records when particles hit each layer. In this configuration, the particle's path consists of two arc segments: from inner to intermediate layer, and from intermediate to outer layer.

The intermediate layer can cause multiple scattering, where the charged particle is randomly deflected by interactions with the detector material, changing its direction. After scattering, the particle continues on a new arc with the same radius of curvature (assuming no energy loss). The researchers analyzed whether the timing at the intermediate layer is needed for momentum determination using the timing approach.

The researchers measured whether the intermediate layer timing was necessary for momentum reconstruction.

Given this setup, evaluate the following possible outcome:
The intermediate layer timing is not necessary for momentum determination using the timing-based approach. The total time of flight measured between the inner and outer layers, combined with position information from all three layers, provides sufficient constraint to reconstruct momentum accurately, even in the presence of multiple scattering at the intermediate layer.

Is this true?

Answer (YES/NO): YES